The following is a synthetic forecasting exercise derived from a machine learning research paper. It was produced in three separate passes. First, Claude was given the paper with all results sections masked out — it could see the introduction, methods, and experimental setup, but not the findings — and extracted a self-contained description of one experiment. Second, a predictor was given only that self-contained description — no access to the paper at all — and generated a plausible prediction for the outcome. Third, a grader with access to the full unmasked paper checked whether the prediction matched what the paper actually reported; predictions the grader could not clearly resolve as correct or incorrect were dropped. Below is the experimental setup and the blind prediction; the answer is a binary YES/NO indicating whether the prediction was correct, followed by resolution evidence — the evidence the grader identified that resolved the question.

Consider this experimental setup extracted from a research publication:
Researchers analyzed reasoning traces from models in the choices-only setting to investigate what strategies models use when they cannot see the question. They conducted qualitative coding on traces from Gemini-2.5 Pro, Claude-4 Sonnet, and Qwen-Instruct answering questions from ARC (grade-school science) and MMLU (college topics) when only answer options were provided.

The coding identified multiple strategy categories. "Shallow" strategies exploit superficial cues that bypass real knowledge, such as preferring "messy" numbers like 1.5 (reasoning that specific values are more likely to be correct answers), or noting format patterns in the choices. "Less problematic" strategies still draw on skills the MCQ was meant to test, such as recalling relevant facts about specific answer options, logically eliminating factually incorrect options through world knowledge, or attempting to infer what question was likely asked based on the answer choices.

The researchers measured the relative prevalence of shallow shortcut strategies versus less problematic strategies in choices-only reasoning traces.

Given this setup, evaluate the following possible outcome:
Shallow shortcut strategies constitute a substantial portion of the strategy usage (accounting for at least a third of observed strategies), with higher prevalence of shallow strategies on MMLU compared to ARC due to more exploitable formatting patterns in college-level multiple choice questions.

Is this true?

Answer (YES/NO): NO